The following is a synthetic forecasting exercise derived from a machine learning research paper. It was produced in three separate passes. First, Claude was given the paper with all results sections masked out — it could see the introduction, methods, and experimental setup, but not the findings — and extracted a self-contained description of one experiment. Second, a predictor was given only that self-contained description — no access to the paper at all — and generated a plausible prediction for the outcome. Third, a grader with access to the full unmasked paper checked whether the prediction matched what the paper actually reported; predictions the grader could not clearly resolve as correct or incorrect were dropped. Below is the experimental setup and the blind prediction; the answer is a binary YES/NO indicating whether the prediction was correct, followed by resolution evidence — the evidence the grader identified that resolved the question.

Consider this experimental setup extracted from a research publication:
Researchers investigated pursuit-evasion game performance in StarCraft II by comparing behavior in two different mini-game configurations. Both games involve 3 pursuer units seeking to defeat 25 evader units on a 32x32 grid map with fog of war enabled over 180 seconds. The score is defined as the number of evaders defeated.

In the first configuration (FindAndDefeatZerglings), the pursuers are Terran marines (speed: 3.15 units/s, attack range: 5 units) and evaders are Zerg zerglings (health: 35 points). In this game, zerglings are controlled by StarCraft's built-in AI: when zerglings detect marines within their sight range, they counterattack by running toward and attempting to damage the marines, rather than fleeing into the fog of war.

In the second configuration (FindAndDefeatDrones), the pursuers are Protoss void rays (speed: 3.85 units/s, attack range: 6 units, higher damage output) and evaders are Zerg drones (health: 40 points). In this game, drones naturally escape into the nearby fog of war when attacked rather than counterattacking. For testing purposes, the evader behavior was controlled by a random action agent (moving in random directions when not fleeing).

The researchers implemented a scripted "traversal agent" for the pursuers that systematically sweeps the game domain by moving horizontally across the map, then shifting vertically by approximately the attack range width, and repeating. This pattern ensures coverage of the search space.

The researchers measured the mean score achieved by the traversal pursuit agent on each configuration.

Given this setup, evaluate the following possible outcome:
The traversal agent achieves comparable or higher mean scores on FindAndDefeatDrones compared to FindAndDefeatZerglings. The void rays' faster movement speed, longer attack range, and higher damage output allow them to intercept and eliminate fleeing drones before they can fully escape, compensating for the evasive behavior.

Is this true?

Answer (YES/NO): YES